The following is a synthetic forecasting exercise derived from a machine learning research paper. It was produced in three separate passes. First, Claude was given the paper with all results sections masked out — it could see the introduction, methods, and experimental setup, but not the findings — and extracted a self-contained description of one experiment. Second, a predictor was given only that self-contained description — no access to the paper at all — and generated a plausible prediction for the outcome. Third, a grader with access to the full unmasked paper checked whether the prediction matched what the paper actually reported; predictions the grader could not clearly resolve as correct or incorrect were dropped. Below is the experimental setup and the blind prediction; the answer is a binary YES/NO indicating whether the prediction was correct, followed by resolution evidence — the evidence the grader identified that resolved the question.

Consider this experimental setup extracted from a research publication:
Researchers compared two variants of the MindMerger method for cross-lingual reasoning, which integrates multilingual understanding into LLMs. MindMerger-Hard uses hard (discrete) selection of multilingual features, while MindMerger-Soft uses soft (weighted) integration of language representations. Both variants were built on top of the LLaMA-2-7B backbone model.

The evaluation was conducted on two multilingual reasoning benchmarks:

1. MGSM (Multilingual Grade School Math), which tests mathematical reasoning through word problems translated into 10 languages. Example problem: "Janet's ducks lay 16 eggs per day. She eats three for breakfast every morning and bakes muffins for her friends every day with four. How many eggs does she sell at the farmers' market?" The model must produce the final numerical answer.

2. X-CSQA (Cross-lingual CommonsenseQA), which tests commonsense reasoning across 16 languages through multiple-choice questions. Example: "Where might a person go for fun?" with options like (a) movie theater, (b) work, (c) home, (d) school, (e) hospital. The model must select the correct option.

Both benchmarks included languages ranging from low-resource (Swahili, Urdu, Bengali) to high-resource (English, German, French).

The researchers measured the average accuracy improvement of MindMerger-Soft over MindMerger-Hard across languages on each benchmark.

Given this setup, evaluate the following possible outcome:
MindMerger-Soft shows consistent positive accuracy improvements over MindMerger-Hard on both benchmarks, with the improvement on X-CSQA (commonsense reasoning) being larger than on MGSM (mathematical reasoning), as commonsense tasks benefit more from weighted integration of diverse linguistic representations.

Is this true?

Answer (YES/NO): YES